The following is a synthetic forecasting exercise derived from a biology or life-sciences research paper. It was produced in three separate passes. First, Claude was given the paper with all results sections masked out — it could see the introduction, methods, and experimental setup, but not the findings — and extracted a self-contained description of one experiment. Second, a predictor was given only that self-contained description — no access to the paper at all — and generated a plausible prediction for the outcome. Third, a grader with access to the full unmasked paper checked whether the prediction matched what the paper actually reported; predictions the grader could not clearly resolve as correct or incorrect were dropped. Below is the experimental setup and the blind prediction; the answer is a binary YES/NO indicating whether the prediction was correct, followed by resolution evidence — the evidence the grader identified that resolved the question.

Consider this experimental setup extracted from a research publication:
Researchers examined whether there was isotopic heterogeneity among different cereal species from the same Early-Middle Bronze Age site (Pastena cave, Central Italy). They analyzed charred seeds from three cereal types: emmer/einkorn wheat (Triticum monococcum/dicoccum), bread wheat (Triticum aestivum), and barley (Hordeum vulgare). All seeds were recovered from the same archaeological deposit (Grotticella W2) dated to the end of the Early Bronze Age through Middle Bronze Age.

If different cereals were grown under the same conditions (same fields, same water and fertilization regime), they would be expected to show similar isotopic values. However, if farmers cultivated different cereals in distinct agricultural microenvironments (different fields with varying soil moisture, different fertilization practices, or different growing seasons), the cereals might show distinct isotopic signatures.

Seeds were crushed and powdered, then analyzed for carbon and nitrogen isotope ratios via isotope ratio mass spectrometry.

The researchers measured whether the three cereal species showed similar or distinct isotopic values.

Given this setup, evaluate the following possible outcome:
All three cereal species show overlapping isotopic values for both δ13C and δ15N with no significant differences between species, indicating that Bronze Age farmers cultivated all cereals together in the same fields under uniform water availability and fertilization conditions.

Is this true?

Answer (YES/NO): YES